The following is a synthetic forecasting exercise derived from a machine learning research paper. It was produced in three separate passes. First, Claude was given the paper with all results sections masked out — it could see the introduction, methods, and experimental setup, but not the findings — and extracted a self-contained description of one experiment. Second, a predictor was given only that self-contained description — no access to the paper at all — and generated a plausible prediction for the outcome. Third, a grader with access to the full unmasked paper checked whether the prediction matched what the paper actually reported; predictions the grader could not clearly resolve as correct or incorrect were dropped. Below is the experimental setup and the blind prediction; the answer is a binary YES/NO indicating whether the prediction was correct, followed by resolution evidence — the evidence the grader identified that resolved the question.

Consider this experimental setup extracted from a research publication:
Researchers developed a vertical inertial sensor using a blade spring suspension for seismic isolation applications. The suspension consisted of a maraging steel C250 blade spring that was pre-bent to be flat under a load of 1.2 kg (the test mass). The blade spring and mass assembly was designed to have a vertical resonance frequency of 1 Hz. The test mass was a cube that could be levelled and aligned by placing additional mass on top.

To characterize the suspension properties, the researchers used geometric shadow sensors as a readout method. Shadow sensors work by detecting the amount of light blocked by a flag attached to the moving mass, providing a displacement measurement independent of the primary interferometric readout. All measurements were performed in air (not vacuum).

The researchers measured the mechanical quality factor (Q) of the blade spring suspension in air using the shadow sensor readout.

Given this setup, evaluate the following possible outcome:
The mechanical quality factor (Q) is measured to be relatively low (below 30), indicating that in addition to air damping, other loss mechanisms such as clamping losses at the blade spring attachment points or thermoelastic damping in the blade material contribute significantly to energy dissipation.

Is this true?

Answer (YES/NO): NO